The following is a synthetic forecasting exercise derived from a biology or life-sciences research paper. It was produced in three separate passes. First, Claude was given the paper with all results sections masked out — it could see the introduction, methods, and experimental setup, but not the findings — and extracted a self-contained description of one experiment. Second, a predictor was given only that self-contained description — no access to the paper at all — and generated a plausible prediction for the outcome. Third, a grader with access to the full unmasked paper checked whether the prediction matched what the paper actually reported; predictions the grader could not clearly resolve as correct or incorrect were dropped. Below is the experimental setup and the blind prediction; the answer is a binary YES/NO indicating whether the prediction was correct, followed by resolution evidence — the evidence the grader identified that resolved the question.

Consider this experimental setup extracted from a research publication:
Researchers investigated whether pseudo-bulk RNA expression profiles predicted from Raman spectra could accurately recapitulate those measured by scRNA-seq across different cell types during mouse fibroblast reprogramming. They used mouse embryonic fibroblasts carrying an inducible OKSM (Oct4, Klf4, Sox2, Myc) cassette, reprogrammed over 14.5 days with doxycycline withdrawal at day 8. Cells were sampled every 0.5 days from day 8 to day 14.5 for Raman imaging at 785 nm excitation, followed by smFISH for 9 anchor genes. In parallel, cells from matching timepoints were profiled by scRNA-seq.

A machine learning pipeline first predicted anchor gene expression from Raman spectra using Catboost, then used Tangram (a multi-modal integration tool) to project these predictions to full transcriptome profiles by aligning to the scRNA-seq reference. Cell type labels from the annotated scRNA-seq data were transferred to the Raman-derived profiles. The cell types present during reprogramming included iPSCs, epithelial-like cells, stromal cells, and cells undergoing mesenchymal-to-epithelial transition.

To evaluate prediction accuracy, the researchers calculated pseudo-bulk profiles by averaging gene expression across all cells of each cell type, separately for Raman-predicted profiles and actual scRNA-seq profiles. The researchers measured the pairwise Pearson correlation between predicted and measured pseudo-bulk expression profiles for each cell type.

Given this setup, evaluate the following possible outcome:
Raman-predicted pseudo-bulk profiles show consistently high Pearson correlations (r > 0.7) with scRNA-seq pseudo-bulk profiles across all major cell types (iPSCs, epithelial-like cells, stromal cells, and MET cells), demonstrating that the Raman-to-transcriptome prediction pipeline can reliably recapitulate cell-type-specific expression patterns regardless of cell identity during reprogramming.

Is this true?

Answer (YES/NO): YES